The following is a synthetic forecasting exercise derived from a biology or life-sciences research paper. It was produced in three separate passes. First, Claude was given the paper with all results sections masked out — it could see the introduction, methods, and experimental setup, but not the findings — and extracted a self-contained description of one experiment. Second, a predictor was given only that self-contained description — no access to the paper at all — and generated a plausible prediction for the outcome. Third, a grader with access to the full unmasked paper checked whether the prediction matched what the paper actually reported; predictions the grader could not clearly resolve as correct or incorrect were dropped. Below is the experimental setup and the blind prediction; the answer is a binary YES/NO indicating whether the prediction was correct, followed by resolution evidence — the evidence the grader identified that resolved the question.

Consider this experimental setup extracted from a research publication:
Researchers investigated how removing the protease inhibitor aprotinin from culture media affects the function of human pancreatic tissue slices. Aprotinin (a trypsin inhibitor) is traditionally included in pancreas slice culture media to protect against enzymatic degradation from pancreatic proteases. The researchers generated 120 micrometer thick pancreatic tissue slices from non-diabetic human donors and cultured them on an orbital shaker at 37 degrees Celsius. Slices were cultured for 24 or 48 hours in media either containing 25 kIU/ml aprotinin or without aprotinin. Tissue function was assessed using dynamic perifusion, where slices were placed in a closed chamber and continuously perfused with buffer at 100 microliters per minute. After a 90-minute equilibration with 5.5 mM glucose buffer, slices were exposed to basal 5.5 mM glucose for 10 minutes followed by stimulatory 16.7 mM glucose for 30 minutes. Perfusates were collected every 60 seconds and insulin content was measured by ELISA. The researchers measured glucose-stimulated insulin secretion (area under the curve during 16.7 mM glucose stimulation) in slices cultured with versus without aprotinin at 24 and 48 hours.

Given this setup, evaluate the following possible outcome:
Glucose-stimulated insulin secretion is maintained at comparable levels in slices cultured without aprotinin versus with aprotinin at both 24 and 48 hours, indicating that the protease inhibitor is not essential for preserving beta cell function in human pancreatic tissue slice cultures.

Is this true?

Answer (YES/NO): YES